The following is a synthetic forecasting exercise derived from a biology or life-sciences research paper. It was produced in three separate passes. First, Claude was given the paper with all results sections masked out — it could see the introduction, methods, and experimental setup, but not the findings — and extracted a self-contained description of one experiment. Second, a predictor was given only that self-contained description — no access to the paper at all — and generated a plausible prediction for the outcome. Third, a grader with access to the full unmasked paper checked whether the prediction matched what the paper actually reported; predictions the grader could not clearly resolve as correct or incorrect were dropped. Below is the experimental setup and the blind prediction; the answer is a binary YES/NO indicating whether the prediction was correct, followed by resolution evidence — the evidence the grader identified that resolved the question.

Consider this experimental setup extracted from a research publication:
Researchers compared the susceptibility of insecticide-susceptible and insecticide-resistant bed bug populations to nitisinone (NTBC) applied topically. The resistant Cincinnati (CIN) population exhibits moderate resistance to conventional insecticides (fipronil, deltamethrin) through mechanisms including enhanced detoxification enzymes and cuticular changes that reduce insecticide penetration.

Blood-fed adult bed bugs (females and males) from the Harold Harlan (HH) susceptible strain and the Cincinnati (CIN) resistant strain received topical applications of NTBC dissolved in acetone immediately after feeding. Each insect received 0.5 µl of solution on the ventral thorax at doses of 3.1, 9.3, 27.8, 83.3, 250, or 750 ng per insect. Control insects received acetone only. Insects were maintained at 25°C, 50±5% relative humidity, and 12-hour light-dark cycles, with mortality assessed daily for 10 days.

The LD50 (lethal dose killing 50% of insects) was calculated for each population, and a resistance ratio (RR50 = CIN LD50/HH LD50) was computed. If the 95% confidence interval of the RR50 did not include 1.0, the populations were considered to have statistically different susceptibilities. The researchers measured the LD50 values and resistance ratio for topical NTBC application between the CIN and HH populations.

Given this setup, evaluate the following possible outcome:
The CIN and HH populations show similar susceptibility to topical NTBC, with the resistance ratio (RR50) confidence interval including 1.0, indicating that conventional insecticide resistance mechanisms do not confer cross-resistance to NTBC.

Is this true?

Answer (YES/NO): NO